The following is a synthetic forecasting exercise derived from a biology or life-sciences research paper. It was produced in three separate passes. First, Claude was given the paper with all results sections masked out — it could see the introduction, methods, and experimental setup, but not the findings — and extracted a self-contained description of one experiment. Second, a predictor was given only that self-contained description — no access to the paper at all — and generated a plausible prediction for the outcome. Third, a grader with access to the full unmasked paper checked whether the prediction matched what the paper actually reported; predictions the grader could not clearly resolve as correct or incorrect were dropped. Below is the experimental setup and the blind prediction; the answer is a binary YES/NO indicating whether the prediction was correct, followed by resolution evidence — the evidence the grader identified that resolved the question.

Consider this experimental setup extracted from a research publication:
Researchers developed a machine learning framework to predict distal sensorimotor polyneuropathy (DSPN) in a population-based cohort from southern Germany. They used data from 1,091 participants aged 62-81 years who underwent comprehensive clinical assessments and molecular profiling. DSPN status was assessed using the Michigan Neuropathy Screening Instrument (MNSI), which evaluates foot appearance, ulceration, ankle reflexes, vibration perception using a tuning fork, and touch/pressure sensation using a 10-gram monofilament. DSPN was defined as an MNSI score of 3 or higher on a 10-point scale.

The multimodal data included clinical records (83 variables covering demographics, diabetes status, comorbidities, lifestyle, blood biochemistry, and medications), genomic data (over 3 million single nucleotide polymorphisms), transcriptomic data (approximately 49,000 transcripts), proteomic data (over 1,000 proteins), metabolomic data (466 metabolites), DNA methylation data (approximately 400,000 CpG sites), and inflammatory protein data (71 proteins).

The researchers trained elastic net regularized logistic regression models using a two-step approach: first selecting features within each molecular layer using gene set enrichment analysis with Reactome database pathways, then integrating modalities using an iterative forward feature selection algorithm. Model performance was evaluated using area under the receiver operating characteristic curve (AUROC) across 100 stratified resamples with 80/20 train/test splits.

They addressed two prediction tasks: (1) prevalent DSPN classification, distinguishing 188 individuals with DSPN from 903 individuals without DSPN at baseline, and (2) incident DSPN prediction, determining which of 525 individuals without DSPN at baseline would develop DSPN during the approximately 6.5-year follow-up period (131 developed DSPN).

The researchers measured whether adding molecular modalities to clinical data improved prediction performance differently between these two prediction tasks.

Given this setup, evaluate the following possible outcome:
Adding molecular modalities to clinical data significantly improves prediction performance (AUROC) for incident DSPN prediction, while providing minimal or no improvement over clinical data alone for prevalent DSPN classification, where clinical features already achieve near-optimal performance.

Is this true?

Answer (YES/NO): YES